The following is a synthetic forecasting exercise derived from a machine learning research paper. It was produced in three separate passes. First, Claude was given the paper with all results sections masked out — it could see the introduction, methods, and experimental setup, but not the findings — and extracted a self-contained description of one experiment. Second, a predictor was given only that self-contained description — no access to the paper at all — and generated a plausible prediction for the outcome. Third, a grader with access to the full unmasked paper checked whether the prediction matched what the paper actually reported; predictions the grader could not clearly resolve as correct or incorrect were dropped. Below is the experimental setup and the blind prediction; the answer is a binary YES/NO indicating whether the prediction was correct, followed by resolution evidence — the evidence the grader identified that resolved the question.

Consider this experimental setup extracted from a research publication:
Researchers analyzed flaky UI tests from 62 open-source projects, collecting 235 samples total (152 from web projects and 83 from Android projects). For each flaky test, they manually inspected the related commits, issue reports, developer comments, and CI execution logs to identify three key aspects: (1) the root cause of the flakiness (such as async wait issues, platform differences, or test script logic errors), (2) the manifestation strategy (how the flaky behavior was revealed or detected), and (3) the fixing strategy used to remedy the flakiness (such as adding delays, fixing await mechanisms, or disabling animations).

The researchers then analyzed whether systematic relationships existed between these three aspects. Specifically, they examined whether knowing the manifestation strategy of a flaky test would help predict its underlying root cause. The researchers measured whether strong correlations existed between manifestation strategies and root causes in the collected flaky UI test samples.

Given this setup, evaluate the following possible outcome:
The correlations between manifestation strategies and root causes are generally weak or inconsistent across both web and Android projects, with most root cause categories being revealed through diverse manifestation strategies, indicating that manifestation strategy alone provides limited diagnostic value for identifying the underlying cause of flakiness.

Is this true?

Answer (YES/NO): YES